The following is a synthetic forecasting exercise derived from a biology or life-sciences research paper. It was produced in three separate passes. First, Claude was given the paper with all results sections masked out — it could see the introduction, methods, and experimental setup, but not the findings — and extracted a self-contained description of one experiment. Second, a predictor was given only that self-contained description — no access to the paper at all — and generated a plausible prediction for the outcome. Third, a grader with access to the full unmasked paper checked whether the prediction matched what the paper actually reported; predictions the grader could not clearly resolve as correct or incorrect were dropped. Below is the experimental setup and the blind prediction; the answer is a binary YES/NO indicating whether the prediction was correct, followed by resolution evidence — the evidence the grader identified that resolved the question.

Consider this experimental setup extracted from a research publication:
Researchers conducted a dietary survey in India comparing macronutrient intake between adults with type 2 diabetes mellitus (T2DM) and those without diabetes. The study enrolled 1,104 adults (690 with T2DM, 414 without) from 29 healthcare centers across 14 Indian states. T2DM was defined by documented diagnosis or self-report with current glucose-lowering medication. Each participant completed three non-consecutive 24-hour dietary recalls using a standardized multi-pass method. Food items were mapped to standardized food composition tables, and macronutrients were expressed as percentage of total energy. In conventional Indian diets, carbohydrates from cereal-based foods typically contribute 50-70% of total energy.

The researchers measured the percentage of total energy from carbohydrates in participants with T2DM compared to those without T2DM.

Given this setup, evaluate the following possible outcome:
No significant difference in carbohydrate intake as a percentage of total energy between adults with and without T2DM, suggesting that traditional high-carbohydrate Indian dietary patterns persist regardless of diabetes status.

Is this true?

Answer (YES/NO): NO